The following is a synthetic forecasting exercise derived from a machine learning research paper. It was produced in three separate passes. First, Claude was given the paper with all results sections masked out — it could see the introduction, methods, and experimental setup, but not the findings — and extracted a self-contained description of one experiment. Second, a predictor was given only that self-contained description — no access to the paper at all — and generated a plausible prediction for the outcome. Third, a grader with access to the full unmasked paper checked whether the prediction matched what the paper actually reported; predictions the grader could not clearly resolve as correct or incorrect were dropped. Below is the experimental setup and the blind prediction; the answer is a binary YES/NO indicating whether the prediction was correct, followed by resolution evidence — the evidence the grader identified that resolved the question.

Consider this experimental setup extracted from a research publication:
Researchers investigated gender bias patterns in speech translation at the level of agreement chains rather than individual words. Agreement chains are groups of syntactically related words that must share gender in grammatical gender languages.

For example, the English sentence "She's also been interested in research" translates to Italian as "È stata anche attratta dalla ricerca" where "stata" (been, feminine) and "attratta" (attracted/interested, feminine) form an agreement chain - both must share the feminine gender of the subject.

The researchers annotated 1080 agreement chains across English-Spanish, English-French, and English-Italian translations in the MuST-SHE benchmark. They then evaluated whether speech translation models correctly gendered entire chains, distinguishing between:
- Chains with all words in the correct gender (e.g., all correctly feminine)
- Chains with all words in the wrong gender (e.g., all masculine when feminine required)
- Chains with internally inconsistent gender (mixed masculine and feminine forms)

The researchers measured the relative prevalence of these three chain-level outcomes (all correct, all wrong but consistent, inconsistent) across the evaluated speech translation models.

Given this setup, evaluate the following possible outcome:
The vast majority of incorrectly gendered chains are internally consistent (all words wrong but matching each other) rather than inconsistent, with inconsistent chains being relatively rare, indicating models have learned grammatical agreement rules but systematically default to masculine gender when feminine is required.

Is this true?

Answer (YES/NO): YES